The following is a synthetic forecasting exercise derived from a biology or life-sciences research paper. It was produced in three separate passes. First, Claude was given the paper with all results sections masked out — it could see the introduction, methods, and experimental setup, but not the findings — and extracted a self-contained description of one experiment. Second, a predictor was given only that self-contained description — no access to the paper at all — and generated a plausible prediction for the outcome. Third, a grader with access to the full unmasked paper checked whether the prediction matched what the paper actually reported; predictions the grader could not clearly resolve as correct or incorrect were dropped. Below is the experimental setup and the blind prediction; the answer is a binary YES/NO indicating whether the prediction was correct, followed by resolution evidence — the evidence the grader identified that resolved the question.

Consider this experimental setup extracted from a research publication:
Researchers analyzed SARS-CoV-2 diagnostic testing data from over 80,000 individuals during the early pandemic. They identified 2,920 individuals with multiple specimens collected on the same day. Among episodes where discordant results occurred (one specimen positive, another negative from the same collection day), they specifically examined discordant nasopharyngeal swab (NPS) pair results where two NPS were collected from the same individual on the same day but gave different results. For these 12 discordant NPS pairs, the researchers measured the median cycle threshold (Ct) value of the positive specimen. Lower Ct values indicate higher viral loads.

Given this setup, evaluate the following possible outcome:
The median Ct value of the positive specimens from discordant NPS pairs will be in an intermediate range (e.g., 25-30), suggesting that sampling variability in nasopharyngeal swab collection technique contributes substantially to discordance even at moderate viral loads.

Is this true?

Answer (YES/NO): NO